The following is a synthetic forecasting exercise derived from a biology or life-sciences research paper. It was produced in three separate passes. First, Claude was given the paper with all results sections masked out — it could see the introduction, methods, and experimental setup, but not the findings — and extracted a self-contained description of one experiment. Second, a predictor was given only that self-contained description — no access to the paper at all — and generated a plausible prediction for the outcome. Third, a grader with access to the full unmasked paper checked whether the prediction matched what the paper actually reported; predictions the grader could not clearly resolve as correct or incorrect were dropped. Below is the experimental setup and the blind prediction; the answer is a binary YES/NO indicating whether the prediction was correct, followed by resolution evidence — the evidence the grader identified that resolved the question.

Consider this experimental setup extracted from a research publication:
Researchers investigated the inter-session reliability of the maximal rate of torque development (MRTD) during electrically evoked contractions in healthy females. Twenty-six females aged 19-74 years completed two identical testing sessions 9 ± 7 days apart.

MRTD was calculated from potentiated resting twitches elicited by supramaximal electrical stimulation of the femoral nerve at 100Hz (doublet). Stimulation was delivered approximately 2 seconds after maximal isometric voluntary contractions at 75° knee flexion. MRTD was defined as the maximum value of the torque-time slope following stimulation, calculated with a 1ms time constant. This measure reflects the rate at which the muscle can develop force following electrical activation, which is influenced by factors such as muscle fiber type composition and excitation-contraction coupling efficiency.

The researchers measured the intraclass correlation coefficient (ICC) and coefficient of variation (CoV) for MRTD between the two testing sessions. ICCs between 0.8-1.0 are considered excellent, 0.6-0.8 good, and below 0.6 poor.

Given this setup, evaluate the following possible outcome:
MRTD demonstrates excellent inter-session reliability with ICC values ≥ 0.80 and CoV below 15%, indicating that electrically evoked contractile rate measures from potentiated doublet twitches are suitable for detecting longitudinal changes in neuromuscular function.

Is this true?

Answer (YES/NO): YES